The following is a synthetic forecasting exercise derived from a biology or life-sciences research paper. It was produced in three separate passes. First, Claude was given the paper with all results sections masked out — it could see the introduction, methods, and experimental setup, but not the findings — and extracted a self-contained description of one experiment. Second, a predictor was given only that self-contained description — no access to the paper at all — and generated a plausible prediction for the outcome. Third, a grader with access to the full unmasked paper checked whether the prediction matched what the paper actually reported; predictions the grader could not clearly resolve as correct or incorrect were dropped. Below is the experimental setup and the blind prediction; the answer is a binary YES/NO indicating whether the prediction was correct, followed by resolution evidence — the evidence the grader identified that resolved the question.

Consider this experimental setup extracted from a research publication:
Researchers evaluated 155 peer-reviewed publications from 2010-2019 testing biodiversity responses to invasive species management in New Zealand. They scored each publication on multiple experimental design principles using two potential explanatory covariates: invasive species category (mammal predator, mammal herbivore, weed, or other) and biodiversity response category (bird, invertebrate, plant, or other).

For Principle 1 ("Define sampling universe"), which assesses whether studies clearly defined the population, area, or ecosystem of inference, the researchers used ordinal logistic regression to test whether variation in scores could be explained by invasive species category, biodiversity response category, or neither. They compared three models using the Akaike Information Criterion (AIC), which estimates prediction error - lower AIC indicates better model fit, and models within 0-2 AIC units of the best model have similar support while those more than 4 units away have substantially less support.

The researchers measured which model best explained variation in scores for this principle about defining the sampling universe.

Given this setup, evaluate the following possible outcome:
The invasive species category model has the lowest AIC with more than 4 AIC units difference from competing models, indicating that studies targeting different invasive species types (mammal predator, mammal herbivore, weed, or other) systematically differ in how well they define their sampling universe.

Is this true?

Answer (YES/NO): NO